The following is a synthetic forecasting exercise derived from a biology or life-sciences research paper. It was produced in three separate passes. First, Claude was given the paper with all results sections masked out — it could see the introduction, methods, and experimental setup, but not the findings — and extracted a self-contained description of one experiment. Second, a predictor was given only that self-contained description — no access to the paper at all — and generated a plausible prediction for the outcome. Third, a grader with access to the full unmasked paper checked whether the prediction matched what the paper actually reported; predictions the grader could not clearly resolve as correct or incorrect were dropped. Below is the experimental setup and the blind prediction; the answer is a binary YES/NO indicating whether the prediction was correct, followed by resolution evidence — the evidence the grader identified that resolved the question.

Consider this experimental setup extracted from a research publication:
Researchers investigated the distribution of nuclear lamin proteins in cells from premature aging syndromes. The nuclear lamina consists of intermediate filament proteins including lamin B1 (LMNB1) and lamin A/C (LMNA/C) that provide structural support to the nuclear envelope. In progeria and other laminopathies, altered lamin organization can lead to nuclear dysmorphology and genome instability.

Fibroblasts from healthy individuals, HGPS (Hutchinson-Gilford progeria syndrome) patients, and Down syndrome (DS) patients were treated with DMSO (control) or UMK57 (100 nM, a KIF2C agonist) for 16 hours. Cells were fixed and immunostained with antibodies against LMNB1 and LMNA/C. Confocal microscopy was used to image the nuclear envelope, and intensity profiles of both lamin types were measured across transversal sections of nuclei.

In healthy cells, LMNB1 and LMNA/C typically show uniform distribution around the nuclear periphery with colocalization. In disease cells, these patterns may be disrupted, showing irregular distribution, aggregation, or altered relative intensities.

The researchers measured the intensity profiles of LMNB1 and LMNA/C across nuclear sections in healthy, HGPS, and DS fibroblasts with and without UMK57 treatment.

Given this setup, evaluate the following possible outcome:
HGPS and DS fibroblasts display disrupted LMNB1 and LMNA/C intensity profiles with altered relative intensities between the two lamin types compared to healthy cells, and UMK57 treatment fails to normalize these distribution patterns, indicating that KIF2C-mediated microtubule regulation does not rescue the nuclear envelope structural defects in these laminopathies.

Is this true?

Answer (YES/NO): NO